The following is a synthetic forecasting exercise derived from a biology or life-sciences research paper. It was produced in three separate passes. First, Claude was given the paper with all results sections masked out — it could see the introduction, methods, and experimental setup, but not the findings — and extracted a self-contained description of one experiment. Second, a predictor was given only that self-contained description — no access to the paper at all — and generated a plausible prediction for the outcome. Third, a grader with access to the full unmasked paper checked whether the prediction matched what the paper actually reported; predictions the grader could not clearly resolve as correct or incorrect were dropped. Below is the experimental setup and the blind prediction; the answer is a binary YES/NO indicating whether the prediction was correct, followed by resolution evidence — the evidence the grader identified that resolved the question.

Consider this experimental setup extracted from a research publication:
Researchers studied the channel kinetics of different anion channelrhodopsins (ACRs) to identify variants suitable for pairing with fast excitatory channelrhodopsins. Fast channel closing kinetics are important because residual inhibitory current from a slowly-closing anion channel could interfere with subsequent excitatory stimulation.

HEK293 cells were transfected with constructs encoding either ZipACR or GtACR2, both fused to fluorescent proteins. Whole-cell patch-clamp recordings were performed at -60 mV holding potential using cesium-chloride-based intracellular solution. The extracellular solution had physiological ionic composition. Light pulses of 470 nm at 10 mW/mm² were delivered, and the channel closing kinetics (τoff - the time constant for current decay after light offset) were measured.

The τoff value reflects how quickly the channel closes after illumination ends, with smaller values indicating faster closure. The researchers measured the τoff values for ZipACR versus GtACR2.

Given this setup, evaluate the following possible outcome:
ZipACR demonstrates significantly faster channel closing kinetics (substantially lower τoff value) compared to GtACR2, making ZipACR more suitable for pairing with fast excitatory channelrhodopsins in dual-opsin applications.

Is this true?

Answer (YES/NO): YES